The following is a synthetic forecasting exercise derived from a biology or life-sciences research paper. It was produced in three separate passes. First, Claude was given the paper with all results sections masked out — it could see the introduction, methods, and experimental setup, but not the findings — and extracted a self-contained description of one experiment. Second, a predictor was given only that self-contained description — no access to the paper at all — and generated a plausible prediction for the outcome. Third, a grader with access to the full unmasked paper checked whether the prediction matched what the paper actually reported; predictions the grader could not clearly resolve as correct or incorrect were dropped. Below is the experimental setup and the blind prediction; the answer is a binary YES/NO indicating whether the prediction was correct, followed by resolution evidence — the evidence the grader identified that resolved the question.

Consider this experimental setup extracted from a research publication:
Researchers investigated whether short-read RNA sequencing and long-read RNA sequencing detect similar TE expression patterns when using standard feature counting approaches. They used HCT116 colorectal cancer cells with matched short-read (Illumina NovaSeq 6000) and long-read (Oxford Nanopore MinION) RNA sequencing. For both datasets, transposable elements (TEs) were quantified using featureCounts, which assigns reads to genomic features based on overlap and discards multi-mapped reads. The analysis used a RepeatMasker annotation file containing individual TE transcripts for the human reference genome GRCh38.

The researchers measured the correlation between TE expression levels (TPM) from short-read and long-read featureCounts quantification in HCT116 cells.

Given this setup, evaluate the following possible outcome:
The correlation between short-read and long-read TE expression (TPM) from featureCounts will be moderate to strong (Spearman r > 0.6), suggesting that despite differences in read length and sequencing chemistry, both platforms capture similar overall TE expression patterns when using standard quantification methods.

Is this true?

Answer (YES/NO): NO